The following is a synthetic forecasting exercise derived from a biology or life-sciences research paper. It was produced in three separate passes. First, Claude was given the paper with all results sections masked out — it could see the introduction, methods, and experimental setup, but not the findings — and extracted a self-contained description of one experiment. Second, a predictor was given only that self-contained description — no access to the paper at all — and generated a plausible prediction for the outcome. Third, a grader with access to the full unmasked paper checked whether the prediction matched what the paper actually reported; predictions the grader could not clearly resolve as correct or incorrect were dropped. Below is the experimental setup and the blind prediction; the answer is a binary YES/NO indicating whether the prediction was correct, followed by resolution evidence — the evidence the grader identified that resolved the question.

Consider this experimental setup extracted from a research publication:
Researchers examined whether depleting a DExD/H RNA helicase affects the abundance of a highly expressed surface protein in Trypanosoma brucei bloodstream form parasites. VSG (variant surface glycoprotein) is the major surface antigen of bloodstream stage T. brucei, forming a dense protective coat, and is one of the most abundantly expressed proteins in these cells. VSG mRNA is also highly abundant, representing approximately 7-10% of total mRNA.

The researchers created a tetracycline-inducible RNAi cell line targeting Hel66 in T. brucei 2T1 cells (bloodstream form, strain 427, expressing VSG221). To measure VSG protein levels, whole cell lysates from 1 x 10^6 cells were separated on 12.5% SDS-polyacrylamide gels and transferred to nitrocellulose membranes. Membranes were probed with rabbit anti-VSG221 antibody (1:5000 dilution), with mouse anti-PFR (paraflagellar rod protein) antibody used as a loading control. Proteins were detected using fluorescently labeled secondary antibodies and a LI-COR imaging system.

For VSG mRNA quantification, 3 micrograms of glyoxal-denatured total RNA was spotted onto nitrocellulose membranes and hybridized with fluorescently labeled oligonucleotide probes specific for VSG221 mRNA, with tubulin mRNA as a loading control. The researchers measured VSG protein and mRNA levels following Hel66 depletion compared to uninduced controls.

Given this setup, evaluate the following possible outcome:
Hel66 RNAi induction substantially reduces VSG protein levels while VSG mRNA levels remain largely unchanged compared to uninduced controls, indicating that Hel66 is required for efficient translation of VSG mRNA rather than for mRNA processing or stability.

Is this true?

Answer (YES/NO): NO